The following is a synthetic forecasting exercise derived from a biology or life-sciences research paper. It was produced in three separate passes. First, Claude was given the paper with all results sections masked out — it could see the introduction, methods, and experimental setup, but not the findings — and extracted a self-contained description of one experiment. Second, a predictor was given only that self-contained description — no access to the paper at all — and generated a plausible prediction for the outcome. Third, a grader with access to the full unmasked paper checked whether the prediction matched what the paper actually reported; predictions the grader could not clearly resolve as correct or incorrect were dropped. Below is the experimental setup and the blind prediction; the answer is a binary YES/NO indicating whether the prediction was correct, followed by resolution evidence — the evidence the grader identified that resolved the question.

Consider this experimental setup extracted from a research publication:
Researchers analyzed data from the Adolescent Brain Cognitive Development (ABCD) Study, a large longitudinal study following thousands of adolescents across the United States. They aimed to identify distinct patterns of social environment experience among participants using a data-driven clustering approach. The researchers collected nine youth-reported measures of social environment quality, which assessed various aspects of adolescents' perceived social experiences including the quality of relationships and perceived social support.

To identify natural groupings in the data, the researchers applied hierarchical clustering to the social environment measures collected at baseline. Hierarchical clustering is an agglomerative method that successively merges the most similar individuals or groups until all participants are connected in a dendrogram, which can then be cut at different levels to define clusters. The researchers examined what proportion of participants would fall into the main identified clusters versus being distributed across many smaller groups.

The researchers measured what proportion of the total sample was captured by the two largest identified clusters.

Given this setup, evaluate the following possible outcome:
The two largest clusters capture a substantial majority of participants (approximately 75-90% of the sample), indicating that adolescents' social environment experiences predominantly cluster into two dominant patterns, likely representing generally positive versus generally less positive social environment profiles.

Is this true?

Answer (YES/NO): YES